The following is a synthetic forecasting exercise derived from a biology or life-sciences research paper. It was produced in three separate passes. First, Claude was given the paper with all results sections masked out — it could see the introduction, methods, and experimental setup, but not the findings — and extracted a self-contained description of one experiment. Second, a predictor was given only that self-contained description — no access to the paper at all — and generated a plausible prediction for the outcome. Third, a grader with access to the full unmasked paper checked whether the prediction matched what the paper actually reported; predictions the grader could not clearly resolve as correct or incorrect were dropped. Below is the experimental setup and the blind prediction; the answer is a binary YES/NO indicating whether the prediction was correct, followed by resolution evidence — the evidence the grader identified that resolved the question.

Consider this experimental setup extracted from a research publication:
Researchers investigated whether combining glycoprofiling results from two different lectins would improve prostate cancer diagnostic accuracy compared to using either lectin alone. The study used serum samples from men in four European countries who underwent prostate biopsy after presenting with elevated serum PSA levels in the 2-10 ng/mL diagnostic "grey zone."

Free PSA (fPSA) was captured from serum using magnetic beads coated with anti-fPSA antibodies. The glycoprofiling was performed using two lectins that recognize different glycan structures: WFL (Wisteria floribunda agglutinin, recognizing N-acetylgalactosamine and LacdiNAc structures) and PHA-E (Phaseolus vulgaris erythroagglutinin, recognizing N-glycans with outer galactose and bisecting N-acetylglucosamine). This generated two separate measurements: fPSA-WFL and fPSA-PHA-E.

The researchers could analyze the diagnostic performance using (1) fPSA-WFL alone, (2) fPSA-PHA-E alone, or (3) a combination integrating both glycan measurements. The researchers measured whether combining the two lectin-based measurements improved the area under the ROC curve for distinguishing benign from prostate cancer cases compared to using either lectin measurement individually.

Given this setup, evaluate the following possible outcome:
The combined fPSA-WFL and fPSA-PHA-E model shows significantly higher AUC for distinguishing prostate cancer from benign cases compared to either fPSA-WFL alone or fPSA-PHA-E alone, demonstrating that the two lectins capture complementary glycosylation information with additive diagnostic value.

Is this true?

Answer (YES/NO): YES